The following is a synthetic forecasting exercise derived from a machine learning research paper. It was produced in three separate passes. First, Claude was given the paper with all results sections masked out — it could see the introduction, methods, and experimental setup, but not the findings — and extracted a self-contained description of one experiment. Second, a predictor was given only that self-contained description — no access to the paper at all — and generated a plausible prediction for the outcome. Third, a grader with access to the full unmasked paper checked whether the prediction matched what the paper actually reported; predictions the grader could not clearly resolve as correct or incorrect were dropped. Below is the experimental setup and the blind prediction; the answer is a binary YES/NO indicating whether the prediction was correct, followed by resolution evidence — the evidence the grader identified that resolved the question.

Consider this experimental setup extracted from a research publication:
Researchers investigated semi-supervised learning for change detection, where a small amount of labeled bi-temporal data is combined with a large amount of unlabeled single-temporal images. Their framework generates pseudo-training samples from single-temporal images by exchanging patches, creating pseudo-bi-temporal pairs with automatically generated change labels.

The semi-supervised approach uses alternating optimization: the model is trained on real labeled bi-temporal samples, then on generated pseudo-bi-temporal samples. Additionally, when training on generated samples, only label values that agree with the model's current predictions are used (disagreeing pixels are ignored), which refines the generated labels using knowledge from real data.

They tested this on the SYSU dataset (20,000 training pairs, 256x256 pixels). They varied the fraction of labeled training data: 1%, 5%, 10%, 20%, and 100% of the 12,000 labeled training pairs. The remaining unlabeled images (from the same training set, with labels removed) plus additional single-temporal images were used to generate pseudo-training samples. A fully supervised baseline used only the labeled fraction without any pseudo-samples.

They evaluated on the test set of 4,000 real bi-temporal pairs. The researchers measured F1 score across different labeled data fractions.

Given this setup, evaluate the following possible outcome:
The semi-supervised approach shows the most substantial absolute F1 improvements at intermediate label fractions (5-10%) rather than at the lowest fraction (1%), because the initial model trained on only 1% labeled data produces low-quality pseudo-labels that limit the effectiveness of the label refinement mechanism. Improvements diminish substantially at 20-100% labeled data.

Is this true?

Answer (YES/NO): NO